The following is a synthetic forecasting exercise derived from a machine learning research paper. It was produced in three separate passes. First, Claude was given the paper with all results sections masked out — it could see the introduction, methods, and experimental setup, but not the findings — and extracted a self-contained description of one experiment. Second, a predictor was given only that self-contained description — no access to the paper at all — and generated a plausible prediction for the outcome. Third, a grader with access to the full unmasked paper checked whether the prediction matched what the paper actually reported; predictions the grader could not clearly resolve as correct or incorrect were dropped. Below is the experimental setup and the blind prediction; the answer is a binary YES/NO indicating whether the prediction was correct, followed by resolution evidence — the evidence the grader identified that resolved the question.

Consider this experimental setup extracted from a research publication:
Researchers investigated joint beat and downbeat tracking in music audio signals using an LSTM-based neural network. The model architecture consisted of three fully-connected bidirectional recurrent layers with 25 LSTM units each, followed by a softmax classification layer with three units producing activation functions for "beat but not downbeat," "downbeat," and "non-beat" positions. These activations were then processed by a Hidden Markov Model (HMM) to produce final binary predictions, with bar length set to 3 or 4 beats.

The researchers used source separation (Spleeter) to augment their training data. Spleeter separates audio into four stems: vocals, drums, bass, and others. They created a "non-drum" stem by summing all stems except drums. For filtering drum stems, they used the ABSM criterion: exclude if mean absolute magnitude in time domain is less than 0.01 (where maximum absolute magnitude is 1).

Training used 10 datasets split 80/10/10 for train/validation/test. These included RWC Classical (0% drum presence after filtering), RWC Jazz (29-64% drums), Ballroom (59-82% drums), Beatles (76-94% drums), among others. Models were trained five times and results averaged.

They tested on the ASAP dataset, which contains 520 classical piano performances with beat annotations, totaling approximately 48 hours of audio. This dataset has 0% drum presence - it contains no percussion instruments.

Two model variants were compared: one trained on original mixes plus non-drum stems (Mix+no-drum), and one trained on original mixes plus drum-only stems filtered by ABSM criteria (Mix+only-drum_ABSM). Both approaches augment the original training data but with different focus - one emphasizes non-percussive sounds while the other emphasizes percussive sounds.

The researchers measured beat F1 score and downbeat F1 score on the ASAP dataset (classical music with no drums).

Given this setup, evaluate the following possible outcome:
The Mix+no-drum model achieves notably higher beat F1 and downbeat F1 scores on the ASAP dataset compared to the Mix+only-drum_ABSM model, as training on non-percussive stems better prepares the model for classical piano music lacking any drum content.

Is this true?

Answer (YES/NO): NO